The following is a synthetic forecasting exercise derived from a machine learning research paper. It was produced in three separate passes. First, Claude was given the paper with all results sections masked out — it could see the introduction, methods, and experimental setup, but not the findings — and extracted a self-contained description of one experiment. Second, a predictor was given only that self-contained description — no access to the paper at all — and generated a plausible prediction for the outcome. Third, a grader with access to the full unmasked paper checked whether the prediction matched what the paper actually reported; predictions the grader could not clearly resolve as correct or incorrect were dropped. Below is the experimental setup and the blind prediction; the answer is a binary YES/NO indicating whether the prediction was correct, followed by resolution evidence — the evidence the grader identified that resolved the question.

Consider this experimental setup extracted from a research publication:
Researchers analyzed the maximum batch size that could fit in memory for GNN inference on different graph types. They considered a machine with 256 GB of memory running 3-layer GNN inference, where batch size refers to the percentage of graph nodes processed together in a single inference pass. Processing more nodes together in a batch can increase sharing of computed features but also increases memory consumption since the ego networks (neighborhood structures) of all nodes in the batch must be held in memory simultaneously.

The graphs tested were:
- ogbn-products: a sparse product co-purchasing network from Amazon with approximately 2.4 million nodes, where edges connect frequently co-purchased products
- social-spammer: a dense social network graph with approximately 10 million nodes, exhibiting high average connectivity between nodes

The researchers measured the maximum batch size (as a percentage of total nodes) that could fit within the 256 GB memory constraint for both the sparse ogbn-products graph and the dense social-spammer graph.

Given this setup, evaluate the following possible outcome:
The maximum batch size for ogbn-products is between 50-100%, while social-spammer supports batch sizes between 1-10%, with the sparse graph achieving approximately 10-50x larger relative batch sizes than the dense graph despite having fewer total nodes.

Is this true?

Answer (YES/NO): NO